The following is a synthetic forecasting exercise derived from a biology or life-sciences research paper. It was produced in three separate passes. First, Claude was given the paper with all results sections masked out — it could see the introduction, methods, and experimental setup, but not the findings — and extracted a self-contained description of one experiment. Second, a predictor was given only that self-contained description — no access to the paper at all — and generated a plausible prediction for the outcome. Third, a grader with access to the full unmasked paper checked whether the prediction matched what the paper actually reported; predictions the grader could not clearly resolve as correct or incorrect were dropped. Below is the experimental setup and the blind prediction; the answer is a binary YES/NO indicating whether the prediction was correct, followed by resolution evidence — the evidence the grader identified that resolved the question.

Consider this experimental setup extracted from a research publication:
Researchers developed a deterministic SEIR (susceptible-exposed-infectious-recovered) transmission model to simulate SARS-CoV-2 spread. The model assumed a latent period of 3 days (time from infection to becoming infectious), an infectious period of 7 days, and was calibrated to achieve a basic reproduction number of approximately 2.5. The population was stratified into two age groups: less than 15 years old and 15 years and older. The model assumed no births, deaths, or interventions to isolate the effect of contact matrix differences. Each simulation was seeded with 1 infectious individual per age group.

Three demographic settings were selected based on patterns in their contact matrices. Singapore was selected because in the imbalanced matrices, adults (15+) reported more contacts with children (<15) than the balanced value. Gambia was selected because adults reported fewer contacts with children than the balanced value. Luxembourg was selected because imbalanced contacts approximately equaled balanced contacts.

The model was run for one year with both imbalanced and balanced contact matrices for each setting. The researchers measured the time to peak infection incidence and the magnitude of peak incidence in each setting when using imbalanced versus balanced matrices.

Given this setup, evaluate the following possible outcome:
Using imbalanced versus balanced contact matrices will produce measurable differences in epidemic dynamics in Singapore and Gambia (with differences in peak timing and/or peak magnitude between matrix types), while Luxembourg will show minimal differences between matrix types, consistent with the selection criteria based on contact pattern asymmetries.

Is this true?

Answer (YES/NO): YES